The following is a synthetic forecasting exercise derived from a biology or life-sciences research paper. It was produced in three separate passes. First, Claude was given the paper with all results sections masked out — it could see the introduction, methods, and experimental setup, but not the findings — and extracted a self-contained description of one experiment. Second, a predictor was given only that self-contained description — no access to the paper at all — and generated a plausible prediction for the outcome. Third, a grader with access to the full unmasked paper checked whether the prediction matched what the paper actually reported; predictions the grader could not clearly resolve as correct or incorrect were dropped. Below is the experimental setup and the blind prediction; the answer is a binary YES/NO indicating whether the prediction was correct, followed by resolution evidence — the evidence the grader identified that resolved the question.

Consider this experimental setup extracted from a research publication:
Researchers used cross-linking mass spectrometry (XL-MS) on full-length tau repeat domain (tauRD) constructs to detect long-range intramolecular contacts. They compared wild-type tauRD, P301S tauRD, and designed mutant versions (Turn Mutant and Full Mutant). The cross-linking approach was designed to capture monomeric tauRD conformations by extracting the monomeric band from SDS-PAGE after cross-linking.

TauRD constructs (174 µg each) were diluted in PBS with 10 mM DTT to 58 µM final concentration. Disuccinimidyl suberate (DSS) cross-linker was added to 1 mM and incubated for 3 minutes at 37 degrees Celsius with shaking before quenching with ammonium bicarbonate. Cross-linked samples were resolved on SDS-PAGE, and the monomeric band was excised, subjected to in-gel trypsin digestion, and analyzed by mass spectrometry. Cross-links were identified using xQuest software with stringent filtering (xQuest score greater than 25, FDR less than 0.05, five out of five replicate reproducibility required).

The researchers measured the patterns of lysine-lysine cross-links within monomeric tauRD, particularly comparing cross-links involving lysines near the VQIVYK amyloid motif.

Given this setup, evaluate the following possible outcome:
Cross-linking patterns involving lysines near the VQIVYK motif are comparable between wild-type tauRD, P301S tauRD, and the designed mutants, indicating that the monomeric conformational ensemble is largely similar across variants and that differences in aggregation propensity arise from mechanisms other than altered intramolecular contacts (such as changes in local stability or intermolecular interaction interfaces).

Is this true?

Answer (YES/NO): NO